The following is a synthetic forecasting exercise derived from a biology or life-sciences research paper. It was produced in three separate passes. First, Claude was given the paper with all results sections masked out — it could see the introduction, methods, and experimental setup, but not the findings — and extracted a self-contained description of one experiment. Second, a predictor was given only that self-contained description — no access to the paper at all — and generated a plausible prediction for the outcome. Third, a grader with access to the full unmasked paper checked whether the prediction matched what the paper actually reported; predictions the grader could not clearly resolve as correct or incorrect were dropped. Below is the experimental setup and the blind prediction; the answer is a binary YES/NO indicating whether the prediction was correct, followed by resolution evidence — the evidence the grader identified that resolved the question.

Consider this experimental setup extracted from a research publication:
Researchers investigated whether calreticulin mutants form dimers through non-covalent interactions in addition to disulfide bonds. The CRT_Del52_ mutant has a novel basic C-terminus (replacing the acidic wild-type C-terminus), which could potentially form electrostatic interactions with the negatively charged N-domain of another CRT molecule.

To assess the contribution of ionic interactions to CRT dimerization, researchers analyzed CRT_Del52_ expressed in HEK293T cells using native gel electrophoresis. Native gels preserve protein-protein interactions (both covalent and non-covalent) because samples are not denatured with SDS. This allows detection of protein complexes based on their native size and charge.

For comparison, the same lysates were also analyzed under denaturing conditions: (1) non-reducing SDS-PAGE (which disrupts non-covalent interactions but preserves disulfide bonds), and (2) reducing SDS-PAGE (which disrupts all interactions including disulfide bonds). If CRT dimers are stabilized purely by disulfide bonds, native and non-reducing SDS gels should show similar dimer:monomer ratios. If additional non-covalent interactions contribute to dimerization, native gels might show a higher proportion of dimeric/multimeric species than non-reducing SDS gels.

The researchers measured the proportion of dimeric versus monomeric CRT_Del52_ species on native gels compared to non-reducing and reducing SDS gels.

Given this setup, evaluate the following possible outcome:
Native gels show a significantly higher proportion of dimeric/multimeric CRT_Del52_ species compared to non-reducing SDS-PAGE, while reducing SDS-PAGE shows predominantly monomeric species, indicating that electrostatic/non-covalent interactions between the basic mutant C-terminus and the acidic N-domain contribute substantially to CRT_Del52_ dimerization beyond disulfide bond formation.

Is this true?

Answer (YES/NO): NO